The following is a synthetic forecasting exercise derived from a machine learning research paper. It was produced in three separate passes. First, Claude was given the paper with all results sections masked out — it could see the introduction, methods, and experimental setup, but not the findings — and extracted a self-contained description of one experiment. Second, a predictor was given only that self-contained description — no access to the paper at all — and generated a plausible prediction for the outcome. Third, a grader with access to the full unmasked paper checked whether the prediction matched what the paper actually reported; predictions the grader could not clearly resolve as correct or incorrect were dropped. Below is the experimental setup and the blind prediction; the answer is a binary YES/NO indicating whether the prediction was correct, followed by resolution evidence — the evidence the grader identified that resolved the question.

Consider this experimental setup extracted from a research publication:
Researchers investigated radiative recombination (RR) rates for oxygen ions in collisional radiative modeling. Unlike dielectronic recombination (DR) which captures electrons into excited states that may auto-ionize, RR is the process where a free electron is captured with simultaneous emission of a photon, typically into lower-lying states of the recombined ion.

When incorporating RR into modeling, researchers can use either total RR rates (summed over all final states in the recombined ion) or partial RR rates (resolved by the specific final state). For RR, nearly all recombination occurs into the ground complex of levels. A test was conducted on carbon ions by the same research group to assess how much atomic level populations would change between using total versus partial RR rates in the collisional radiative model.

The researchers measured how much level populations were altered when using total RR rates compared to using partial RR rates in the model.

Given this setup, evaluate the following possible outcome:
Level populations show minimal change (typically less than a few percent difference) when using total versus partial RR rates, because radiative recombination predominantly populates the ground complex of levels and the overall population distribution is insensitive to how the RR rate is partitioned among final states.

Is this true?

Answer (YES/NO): YES